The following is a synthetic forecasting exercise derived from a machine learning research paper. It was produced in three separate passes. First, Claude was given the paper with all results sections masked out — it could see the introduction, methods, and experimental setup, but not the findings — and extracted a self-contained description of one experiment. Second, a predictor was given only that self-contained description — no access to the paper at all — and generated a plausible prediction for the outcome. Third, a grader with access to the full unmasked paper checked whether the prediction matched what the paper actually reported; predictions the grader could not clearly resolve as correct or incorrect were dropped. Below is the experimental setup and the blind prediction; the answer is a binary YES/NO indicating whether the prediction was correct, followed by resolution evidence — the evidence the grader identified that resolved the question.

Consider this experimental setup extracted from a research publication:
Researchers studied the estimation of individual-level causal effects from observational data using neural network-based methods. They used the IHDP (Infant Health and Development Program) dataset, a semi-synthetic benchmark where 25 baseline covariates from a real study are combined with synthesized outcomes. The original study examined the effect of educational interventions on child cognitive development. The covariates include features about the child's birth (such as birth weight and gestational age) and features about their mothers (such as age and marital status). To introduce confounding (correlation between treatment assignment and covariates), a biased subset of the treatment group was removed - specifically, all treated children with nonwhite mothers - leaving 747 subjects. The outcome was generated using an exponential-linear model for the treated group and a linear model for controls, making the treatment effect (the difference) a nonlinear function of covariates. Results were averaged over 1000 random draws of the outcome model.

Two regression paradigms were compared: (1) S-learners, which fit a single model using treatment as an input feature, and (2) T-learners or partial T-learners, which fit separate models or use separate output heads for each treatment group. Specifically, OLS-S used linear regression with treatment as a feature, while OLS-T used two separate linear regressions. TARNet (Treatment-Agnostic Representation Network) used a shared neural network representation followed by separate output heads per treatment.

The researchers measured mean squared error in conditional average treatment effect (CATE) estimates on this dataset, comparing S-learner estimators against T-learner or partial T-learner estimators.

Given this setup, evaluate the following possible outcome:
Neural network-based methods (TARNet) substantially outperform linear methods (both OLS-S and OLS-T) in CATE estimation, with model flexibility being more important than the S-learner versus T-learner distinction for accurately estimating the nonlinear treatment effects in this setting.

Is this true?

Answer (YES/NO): NO